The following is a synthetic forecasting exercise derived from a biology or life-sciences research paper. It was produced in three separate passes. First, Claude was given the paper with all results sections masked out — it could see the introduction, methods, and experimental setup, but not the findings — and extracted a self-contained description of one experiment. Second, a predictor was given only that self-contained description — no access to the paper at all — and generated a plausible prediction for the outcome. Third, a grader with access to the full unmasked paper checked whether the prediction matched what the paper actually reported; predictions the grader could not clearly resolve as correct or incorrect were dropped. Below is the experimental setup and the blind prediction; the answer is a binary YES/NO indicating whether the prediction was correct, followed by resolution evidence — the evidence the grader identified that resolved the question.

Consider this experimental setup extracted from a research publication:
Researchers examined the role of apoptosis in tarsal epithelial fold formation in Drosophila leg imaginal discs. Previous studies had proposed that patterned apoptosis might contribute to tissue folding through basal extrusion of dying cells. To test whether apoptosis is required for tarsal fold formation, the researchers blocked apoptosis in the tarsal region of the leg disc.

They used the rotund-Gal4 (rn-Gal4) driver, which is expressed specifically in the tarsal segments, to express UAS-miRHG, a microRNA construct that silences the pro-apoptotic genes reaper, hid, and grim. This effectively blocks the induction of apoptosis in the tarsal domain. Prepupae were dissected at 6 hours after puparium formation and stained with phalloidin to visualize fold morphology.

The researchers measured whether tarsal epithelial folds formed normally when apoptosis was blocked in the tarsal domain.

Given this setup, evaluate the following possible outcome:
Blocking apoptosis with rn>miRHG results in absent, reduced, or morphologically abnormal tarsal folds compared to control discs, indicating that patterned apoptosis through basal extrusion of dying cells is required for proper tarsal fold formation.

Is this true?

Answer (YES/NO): NO